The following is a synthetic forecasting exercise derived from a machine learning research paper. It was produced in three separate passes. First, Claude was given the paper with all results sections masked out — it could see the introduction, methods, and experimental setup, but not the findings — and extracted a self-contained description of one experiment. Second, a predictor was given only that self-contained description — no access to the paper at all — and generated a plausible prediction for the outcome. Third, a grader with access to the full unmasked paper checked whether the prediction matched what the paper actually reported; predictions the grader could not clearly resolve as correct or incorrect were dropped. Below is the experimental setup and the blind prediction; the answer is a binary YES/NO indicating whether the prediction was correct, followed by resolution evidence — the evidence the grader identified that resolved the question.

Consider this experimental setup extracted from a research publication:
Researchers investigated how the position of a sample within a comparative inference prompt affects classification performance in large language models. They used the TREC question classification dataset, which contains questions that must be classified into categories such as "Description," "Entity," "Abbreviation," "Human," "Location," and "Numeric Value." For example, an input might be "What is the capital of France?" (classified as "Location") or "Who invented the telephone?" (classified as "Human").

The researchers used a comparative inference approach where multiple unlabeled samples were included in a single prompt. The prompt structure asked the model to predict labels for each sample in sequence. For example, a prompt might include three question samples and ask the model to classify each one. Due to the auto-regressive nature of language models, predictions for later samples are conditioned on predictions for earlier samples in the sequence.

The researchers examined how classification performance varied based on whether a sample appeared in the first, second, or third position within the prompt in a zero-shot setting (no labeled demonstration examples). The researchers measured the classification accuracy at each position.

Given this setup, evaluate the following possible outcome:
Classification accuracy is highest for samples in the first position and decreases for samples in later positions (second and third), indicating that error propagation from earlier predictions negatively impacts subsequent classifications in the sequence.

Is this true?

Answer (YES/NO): YES